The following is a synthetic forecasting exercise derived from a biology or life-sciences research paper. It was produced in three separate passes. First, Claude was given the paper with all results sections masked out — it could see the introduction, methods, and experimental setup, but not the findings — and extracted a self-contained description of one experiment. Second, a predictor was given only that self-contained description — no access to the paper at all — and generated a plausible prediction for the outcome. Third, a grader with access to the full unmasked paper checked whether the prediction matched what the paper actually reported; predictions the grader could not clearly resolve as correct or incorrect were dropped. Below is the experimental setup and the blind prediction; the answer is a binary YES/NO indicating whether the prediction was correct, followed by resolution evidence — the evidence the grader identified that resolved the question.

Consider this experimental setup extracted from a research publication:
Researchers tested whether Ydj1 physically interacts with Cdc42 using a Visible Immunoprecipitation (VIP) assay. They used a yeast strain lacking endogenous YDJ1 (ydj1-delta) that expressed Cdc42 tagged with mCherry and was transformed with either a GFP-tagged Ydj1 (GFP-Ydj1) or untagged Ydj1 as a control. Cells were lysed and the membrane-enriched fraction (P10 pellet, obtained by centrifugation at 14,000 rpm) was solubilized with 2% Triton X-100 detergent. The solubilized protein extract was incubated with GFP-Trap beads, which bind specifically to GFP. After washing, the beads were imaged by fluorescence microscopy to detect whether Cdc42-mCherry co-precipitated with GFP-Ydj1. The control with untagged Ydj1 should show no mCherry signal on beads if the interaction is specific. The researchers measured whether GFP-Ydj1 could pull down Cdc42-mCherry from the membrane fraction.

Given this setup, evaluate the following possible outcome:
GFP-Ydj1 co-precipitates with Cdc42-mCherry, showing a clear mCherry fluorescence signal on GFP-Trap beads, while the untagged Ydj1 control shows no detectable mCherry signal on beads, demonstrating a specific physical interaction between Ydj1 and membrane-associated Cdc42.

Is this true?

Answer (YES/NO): YES